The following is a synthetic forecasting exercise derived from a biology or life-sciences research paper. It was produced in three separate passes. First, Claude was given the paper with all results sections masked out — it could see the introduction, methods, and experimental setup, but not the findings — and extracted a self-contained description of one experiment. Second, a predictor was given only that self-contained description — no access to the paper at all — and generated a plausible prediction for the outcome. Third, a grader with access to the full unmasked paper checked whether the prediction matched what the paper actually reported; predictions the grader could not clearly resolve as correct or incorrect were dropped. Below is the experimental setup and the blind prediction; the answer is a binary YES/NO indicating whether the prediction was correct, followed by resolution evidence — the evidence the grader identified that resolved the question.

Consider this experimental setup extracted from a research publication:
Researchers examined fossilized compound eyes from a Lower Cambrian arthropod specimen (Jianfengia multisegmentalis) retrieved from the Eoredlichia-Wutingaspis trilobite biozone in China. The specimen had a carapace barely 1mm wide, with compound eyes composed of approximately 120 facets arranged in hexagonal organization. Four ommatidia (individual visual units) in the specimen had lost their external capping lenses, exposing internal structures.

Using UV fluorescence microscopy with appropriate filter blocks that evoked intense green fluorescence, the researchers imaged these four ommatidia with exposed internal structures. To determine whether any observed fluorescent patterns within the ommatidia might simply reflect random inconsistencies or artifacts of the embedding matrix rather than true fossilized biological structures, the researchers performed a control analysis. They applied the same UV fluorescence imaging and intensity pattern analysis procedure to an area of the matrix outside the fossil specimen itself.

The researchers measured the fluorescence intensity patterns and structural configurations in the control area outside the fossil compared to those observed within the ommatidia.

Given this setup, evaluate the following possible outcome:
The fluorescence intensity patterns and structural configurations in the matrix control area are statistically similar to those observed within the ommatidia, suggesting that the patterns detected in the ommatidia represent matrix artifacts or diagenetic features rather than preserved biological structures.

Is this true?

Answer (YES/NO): NO